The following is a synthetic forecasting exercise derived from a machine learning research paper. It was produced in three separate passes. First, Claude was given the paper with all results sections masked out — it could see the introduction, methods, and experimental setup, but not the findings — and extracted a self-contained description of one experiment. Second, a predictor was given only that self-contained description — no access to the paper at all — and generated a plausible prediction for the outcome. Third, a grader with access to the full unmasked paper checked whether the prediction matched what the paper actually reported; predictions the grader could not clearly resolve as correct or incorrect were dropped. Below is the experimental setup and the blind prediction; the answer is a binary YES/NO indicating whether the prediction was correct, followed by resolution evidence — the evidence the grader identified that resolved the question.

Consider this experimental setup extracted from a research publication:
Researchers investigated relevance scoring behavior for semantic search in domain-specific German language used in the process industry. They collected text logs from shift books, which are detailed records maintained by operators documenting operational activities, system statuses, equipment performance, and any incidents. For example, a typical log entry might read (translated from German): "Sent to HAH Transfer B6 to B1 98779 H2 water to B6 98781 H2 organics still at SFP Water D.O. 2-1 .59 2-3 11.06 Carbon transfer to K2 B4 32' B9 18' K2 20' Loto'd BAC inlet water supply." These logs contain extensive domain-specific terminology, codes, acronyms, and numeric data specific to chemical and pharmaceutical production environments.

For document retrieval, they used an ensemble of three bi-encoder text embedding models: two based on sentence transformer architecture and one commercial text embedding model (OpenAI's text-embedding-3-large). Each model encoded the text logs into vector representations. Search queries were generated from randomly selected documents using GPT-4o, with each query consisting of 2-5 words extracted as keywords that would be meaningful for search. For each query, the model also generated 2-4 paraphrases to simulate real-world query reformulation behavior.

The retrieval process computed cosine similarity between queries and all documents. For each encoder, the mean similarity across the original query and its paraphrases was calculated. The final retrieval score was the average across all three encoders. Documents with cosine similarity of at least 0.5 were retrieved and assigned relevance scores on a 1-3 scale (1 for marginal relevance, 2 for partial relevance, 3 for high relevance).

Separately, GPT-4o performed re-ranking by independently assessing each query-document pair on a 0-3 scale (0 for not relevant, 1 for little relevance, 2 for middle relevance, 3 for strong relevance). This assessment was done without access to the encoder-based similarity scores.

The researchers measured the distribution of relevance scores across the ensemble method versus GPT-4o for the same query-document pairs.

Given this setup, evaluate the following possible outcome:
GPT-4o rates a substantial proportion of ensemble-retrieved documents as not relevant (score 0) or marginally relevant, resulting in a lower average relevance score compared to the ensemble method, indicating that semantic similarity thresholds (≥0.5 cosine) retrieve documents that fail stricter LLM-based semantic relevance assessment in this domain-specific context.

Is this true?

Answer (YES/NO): NO